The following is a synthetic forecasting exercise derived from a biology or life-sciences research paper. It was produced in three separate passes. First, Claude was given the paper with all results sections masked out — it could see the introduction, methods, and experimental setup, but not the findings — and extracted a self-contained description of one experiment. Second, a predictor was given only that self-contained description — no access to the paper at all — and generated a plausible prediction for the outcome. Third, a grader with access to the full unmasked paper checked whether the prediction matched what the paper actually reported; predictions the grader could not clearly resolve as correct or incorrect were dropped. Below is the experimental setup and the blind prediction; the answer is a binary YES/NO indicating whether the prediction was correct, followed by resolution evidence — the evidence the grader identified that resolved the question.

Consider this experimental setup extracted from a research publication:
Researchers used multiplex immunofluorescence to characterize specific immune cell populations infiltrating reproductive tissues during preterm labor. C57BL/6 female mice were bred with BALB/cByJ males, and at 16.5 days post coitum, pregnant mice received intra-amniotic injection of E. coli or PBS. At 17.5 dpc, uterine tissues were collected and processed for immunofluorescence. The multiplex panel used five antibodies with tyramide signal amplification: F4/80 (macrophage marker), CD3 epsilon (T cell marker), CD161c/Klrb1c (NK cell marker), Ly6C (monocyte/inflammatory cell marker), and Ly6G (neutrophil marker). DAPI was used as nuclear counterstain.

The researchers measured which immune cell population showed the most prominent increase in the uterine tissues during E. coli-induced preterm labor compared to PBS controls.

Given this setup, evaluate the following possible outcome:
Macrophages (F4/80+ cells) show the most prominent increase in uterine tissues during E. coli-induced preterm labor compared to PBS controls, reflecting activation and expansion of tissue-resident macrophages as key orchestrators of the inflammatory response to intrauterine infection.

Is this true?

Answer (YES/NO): NO